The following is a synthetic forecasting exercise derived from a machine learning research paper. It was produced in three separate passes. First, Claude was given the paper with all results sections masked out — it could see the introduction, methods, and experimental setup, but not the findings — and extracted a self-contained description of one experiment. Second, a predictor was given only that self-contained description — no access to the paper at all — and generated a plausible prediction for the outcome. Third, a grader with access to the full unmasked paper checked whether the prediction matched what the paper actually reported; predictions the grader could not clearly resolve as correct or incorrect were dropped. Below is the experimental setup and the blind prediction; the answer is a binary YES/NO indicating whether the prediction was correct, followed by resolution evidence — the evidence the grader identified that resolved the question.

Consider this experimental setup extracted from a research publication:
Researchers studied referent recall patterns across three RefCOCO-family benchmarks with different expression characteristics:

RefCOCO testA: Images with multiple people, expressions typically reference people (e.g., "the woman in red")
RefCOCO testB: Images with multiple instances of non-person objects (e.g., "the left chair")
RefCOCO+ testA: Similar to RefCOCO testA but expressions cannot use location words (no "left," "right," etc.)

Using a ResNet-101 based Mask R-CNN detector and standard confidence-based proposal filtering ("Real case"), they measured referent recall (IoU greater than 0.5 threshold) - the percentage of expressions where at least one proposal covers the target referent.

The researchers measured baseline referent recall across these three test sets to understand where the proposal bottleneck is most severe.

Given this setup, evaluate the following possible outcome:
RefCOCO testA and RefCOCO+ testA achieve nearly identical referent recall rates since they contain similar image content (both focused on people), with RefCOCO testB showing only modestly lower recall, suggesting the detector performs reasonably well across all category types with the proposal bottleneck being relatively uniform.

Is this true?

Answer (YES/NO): NO